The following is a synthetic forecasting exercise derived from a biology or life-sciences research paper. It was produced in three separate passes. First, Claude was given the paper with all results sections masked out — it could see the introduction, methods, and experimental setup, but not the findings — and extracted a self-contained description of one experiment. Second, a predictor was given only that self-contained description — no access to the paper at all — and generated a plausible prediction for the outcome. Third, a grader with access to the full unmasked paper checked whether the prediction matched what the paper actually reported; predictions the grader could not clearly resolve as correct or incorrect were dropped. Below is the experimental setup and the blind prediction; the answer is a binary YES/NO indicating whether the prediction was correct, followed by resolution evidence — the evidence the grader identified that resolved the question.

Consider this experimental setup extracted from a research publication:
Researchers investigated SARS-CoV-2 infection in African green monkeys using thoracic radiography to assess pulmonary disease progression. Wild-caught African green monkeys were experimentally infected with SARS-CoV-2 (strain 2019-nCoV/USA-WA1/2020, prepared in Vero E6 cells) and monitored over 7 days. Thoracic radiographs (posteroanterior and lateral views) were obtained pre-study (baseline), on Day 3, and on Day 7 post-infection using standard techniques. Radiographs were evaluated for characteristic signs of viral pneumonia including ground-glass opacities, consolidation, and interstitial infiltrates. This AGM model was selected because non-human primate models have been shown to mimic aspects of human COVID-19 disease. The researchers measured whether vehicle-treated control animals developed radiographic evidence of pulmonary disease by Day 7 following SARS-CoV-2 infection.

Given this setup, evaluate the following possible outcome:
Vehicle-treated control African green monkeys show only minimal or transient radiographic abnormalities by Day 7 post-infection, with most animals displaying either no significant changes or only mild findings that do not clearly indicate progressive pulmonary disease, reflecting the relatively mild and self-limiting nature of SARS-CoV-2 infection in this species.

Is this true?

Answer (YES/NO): YES